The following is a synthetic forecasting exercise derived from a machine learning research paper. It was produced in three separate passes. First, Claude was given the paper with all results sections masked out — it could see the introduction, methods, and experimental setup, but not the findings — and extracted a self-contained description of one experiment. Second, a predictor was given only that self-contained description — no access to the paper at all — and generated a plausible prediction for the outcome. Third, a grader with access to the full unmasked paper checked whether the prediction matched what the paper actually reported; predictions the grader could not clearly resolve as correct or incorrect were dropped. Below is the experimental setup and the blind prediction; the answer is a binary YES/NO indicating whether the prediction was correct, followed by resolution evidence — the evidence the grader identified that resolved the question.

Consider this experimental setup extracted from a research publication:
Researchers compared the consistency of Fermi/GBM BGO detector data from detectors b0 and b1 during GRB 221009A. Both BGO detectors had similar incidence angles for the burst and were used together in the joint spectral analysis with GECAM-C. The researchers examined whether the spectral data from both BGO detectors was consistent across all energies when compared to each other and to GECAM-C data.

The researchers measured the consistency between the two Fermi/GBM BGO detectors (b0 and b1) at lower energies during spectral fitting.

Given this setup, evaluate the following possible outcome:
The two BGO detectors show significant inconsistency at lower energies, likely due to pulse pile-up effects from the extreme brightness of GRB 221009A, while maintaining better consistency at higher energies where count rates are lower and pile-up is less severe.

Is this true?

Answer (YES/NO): NO